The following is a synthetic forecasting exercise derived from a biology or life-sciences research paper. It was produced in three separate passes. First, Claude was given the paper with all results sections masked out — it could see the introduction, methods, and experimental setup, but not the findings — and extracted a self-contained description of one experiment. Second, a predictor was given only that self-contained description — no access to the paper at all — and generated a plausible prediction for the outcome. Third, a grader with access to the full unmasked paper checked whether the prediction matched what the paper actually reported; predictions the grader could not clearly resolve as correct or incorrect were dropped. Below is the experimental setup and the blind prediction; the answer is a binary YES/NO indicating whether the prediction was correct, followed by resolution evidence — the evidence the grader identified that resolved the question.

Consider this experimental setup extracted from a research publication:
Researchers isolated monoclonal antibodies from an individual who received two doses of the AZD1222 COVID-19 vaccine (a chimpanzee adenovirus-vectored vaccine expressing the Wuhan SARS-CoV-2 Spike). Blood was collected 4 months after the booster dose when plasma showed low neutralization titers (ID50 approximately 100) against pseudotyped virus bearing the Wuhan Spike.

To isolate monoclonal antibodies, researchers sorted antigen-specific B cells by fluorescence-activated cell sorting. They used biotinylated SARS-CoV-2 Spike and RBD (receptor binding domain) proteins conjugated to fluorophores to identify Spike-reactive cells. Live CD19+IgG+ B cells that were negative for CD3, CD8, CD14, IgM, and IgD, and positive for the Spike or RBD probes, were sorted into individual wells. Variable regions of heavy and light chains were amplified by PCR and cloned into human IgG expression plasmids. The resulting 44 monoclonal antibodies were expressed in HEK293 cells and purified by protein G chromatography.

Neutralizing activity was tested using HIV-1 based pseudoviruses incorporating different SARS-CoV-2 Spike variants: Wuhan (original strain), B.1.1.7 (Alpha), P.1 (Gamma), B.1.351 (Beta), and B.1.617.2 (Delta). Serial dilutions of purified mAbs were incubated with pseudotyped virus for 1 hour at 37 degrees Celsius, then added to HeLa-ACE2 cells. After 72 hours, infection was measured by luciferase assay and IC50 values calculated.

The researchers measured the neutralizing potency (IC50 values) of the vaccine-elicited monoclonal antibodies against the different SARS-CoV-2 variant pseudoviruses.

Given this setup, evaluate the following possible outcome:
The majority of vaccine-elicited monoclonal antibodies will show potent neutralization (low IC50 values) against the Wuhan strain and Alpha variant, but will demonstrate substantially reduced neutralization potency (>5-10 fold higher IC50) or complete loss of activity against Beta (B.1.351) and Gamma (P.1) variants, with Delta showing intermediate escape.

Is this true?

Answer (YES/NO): NO